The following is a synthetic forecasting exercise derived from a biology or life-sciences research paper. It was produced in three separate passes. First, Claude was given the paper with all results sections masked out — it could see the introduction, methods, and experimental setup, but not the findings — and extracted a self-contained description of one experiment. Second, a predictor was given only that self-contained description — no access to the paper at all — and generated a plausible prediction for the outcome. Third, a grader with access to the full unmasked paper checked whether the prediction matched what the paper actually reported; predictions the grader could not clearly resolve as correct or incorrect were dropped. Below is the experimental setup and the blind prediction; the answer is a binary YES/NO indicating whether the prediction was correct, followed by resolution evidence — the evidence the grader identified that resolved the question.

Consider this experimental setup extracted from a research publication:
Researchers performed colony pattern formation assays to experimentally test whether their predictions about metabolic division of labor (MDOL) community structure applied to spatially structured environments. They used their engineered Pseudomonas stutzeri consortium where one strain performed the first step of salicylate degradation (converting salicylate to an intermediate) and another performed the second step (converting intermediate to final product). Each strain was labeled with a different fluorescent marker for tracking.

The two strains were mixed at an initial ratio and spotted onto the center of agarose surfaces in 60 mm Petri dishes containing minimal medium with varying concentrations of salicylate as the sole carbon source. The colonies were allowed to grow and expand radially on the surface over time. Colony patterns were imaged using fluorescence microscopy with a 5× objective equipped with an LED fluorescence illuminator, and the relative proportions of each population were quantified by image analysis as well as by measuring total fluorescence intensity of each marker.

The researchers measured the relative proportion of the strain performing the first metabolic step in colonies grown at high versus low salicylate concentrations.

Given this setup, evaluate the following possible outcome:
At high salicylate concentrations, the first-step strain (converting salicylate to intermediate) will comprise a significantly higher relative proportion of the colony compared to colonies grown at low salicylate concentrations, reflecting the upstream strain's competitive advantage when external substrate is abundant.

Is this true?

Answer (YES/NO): YES